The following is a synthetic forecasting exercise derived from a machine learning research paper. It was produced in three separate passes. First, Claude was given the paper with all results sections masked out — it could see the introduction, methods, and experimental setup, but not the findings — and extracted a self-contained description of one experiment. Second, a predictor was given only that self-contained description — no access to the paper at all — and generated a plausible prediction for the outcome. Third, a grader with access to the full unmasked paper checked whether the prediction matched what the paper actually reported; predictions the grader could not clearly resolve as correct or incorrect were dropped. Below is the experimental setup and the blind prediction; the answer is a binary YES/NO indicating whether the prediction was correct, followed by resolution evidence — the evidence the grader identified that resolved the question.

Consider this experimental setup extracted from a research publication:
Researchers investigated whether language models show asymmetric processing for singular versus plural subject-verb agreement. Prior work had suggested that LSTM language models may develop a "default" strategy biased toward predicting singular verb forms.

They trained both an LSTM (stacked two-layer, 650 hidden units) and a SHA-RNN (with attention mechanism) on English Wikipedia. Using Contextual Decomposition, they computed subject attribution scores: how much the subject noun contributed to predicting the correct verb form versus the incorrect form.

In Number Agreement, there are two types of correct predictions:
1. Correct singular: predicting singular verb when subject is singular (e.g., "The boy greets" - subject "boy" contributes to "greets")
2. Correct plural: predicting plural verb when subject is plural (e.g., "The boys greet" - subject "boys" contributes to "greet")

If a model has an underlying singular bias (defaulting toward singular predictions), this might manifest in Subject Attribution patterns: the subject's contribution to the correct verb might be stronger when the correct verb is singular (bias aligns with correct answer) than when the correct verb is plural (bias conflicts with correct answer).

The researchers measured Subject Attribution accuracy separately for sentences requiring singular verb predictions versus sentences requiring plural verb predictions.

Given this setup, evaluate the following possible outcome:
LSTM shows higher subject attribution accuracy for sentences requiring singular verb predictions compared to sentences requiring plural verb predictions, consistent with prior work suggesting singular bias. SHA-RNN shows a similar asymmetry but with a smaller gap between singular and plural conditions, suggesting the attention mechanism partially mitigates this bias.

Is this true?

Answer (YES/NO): NO